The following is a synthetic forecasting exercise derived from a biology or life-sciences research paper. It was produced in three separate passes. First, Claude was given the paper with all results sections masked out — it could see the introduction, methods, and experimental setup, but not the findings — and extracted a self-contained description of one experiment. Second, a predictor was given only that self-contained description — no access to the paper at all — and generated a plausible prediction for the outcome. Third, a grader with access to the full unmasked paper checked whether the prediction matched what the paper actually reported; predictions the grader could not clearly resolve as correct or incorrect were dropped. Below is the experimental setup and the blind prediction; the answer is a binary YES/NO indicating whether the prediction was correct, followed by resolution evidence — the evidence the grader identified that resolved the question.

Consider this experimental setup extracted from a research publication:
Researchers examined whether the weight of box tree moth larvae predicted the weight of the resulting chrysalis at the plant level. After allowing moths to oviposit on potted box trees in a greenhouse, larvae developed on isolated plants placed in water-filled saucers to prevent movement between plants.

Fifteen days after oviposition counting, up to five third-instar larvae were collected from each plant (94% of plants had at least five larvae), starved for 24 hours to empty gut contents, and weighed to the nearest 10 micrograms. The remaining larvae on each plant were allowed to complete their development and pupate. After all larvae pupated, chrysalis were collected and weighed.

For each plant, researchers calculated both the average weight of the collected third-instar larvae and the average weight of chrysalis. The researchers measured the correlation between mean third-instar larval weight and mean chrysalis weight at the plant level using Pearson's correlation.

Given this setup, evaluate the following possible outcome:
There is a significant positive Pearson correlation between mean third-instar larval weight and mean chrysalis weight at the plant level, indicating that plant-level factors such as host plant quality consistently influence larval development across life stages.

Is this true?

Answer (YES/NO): YES